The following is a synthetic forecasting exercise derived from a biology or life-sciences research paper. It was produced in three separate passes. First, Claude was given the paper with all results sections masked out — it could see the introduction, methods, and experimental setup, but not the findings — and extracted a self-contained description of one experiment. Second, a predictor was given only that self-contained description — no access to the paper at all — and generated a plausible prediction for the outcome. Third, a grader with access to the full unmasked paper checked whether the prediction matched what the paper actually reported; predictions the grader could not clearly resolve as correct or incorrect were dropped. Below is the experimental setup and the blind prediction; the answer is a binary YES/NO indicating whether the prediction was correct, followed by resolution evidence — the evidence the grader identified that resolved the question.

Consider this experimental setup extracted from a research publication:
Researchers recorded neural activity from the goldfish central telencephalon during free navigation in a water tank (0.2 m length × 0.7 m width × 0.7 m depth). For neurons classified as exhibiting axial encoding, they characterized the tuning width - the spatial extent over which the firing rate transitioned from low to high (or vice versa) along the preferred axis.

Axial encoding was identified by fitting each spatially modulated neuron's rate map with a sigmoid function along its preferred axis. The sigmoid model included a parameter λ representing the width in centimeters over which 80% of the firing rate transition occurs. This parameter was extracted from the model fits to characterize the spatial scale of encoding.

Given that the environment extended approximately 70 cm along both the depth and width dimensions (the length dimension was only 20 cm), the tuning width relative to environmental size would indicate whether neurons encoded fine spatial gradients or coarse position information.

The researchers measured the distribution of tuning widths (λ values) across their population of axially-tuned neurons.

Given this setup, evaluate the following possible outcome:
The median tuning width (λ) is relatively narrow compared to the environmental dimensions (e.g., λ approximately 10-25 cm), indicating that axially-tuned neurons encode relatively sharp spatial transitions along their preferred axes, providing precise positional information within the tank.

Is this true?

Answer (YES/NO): NO